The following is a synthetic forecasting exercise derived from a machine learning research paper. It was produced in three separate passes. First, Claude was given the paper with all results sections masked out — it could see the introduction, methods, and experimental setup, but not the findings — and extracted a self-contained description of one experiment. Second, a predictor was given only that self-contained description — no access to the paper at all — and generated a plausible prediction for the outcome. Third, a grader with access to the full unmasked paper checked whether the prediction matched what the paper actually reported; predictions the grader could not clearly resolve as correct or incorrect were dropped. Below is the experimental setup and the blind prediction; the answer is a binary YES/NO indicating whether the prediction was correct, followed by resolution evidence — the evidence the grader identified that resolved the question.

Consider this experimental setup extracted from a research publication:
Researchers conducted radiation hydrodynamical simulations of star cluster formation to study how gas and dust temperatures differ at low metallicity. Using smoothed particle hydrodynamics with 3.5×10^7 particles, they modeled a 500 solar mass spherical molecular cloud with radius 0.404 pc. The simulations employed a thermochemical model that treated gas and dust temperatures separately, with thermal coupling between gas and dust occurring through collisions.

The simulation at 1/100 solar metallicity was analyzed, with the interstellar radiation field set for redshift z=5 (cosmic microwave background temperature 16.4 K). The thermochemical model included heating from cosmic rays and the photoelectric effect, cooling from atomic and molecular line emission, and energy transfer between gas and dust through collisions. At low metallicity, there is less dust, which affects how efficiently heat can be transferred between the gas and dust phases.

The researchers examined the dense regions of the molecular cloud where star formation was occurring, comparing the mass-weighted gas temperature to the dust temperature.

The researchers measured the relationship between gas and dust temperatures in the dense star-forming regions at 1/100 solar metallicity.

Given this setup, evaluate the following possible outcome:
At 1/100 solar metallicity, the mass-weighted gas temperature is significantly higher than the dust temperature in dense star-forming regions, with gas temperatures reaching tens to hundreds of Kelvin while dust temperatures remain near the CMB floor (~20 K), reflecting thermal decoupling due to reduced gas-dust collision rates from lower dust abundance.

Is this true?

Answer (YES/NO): YES